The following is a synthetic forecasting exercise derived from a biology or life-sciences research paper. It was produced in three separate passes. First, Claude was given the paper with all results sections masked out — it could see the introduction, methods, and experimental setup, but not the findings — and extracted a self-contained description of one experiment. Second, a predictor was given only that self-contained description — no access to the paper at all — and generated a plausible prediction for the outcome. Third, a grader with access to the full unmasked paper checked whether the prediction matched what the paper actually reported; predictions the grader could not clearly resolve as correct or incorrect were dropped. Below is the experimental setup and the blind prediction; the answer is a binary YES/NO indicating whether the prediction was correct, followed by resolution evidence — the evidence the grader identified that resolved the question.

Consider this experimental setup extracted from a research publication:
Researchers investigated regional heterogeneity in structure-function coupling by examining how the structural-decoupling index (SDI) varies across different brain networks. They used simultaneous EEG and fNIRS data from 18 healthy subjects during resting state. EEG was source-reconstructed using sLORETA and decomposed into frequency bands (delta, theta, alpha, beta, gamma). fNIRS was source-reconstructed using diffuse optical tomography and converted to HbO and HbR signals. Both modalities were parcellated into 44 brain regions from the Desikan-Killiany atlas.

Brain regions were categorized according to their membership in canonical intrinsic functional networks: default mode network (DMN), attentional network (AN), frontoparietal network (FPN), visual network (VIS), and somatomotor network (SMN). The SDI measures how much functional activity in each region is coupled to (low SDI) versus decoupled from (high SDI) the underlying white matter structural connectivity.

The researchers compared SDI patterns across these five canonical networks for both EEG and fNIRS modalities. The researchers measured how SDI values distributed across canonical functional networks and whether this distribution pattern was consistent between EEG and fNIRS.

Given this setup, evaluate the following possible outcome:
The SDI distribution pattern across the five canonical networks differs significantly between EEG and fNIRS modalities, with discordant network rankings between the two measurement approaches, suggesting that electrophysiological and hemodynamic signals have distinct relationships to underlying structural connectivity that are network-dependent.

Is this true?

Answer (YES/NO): NO